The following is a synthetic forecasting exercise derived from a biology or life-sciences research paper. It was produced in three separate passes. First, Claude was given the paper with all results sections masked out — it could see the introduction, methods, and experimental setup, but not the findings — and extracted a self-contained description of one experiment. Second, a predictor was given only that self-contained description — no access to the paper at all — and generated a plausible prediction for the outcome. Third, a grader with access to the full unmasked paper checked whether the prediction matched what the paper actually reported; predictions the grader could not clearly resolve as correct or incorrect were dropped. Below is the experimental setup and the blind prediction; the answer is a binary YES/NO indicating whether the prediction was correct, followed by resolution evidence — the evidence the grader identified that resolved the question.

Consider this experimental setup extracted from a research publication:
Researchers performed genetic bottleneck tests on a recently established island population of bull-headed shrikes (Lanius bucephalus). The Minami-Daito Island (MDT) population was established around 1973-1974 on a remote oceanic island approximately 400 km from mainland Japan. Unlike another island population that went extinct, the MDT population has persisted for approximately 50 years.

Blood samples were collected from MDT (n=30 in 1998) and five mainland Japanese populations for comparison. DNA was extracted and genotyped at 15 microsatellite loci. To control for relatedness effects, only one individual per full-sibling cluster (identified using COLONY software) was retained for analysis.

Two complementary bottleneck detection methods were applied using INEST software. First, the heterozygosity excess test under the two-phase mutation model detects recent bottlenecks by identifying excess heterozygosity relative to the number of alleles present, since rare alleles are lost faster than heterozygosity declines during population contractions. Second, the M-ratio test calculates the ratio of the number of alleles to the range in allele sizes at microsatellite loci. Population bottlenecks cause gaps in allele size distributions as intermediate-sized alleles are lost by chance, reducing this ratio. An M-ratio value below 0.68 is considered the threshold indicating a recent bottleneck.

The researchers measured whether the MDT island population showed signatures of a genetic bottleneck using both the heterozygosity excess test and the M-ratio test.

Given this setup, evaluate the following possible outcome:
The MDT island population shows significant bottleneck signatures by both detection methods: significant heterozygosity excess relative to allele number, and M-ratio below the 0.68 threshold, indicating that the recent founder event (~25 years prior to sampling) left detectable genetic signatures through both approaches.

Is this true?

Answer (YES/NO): NO